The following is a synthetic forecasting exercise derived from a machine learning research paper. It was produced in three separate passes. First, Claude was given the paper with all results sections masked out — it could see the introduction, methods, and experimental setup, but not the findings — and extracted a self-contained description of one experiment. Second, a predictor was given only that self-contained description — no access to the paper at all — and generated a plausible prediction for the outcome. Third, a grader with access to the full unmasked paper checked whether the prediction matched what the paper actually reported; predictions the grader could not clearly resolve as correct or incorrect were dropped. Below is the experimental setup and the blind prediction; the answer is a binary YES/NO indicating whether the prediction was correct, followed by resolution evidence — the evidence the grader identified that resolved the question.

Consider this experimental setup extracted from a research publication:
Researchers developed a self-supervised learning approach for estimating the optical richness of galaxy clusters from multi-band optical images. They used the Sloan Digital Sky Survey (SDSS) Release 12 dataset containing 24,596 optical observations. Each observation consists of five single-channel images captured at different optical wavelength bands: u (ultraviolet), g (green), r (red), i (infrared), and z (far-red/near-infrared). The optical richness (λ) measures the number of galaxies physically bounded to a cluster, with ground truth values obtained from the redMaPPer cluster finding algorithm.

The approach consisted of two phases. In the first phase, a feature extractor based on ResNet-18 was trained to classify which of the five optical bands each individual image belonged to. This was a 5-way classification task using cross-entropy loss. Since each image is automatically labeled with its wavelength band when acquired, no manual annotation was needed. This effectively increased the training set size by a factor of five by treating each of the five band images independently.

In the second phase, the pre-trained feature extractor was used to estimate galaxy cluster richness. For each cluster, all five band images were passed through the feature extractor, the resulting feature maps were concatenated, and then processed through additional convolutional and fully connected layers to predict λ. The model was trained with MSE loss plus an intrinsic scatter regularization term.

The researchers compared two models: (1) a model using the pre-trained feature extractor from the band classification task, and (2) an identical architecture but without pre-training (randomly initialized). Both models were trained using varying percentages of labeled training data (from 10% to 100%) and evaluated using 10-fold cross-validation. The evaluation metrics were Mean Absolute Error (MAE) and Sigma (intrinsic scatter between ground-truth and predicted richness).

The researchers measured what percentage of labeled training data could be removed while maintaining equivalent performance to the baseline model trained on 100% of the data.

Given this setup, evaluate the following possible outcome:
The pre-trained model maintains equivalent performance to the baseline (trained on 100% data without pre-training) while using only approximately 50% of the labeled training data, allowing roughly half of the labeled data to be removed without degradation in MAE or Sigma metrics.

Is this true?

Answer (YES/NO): YES